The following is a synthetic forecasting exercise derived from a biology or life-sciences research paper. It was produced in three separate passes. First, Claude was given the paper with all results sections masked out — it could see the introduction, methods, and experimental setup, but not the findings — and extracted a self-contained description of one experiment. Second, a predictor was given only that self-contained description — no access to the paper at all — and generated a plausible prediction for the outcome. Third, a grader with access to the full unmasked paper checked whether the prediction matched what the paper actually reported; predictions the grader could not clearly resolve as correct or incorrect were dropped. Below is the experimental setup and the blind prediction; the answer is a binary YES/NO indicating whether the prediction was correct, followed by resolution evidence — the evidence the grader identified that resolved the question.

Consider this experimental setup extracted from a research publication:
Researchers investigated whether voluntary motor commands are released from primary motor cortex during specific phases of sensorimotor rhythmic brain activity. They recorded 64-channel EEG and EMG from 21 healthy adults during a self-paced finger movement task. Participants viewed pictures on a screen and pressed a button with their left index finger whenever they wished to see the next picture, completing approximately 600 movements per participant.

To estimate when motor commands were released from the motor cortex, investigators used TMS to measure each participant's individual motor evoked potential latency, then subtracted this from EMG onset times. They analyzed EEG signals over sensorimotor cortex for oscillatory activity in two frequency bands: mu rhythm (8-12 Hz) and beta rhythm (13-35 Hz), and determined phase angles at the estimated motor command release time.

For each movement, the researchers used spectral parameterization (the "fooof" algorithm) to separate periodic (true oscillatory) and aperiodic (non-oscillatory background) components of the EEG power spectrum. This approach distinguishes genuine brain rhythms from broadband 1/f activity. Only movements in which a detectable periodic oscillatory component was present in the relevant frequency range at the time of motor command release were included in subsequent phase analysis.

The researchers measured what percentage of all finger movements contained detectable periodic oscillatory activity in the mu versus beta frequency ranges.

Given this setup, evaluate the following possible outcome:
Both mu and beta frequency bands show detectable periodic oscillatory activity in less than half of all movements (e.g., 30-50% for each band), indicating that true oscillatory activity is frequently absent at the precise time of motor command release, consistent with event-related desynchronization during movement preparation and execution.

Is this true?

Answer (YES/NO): NO